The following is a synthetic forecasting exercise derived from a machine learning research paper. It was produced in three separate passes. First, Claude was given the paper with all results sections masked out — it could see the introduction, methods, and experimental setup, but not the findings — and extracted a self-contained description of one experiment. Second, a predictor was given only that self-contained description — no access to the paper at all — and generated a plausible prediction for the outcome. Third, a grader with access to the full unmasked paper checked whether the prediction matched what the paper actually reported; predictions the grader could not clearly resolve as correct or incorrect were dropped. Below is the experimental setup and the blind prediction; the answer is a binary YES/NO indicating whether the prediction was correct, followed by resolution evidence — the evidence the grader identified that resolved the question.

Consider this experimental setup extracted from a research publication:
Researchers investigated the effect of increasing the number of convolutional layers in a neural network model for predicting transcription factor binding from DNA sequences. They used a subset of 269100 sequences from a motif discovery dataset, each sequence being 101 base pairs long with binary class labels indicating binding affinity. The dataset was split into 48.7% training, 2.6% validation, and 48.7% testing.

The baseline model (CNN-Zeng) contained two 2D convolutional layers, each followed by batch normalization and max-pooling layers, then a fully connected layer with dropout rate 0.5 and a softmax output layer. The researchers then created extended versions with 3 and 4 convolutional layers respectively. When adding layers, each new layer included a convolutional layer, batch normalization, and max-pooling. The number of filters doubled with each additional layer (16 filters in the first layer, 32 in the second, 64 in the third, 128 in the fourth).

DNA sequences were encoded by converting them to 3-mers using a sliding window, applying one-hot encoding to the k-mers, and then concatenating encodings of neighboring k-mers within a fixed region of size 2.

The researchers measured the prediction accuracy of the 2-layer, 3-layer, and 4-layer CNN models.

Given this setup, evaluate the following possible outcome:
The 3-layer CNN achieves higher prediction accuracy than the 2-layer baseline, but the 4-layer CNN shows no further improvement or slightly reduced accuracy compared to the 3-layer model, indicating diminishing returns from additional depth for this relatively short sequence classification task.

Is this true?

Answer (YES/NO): YES